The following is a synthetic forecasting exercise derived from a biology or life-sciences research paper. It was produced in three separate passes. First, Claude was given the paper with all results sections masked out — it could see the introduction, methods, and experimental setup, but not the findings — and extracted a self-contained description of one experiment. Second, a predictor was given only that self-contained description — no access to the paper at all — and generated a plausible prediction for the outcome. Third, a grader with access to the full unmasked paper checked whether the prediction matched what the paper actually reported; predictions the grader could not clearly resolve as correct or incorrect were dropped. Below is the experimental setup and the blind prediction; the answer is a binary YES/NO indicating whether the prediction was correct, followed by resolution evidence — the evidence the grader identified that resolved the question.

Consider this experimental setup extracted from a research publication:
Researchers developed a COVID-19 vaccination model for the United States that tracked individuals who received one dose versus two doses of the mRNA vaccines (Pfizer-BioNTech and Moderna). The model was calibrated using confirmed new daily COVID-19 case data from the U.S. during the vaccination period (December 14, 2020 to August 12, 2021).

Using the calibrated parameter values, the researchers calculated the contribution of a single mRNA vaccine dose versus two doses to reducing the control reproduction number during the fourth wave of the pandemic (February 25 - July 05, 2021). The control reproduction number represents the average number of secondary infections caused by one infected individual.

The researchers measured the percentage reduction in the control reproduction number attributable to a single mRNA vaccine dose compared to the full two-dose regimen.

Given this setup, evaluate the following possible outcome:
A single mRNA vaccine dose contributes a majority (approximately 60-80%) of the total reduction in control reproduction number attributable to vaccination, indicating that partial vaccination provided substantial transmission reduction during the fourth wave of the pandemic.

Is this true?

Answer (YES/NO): NO